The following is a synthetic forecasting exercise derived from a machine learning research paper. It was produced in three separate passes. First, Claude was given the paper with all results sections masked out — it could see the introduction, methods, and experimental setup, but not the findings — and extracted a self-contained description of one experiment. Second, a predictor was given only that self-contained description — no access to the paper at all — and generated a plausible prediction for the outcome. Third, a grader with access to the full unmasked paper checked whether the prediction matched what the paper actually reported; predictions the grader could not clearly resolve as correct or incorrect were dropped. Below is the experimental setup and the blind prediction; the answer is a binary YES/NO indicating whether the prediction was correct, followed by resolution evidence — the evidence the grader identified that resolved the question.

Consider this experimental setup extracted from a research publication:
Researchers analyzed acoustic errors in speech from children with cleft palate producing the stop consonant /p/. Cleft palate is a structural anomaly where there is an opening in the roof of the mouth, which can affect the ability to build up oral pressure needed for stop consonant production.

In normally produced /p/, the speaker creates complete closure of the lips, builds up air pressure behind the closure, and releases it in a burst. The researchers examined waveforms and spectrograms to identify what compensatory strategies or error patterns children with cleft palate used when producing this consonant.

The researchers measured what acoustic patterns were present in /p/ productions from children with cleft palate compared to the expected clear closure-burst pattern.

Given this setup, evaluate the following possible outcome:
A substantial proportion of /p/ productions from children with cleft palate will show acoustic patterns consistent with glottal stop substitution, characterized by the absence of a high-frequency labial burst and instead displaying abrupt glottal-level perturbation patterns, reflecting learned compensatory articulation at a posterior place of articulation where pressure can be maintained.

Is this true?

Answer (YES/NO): NO